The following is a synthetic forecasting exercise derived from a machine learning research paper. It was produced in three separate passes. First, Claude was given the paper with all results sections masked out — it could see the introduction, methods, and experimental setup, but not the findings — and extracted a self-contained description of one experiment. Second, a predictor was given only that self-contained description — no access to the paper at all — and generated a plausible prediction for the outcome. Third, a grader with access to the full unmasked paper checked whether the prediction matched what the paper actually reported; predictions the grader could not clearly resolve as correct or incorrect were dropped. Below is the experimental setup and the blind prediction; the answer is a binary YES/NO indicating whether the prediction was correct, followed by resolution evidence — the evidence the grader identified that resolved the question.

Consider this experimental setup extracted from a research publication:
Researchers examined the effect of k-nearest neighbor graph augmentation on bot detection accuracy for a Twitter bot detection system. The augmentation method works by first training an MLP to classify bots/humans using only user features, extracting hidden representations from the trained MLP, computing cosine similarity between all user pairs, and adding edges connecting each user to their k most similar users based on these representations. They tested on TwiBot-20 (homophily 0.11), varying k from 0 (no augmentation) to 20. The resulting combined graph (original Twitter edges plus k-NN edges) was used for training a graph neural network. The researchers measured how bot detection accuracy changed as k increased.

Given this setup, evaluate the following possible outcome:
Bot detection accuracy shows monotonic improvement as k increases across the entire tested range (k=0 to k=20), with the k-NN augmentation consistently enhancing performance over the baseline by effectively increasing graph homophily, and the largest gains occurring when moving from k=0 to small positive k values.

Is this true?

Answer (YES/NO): NO